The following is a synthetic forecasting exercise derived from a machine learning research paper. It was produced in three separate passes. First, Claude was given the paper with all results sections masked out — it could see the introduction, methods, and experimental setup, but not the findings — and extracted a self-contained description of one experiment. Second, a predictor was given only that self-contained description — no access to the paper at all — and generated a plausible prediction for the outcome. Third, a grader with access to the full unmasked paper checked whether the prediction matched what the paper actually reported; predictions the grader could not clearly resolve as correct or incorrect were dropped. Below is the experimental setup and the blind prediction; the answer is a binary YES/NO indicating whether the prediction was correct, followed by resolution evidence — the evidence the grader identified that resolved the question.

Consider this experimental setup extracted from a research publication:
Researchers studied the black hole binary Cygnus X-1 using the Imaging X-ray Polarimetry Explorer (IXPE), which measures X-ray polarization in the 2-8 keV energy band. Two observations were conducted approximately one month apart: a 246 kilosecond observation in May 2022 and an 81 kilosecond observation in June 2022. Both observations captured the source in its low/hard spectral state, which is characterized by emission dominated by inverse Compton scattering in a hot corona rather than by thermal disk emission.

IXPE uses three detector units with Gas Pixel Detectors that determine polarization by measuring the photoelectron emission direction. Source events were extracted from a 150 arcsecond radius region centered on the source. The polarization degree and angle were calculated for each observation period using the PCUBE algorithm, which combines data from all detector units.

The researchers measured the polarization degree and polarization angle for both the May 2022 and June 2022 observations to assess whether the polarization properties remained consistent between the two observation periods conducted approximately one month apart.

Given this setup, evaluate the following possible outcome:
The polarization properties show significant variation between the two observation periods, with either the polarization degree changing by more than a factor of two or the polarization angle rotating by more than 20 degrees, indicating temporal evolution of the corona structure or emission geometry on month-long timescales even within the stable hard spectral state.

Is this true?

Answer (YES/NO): NO